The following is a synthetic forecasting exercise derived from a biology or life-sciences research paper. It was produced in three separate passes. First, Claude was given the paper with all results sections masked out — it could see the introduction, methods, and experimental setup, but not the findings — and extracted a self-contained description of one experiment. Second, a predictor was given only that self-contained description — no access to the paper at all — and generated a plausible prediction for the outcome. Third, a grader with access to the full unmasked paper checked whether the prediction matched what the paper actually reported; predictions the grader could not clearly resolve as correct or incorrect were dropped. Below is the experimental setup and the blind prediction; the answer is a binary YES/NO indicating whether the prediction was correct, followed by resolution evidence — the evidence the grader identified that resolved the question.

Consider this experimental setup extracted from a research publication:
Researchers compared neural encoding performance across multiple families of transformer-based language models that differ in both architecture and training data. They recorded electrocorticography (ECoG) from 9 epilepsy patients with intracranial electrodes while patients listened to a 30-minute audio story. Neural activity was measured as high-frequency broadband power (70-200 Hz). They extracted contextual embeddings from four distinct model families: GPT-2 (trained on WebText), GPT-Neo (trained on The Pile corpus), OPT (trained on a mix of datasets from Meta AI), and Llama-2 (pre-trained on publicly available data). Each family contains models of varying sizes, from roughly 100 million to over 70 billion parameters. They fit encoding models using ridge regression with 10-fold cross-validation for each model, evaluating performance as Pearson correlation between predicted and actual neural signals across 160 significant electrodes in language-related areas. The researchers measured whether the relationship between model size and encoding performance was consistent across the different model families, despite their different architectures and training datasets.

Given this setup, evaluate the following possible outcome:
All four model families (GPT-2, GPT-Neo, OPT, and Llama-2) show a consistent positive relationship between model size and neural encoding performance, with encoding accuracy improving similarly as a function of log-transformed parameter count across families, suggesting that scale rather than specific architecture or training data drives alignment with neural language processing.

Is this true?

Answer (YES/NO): NO